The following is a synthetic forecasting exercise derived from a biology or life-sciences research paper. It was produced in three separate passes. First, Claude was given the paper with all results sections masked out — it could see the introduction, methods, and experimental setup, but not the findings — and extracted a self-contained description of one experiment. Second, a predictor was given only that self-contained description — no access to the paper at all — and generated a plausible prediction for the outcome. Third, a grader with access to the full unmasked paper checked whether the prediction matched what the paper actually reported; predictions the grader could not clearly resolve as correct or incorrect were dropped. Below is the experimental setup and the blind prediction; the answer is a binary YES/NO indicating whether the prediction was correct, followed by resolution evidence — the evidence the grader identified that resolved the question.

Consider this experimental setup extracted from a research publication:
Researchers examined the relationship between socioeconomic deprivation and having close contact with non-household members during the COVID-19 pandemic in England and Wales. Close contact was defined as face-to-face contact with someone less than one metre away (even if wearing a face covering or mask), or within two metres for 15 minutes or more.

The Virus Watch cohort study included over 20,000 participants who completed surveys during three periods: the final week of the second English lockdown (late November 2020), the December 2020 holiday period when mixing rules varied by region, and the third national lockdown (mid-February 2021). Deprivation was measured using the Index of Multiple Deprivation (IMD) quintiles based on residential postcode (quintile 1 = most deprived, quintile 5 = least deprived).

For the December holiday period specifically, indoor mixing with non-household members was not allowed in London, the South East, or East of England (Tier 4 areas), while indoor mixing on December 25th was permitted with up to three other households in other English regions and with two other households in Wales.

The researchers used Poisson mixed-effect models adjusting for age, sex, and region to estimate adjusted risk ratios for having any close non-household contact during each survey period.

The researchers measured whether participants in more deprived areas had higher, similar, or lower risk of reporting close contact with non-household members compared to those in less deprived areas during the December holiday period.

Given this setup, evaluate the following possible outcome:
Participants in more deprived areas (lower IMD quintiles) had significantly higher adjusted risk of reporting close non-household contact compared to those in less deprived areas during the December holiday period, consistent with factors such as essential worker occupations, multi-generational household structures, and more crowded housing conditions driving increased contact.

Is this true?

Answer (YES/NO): YES